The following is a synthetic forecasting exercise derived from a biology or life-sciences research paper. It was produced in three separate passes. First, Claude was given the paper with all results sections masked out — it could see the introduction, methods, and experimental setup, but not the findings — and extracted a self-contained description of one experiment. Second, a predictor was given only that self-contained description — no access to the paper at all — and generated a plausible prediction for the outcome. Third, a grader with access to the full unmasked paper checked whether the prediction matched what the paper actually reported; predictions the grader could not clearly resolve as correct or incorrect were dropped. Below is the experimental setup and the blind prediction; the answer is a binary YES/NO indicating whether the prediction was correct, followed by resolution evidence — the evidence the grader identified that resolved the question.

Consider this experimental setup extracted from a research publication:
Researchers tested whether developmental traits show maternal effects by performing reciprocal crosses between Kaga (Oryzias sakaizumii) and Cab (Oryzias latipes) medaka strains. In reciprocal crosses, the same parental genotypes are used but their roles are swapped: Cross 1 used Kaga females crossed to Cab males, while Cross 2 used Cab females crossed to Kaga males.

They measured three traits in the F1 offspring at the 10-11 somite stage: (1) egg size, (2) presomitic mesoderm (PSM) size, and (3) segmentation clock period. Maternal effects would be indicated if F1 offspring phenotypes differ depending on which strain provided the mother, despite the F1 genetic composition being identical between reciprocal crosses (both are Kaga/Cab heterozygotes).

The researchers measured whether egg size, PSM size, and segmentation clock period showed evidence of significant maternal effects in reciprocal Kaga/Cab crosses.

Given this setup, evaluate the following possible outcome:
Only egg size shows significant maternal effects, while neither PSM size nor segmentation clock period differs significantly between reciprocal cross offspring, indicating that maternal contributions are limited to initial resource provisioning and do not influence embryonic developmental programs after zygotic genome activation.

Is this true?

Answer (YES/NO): YES